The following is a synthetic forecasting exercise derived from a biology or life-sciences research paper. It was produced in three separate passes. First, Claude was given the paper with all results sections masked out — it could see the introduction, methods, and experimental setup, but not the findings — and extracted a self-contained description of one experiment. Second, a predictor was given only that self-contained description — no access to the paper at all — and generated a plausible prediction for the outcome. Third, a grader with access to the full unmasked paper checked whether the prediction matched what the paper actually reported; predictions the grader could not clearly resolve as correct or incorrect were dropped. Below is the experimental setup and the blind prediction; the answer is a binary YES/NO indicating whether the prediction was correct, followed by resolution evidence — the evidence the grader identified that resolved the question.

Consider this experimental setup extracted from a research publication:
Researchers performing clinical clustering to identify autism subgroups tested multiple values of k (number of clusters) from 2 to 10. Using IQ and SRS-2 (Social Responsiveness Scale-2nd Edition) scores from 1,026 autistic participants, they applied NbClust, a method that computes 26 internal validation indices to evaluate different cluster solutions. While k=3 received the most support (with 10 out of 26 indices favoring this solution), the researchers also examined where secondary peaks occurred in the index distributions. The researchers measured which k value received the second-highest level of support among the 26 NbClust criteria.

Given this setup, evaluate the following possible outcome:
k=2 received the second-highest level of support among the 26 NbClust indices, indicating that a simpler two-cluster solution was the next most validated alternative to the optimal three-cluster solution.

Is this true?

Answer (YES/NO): NO